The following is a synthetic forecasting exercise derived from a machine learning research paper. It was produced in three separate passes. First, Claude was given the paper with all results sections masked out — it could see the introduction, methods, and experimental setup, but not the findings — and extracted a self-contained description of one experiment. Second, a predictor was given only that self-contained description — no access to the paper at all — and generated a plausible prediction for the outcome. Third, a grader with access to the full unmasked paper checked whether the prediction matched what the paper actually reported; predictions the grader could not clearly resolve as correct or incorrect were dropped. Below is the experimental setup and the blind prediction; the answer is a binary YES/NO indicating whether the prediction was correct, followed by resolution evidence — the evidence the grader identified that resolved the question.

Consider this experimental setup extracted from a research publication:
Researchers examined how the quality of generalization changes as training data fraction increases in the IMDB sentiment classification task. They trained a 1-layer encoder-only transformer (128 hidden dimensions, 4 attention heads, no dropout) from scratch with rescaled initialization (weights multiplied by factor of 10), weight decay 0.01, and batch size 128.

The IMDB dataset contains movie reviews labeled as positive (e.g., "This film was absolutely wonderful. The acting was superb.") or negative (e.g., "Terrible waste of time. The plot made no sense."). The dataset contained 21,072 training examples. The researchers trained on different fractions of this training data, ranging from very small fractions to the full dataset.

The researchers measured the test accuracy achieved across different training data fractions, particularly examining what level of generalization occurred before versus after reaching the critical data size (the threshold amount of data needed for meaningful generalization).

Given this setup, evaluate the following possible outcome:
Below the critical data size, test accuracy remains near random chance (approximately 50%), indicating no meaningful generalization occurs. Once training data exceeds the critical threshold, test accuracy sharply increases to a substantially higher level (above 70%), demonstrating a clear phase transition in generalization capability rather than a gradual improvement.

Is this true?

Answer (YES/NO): NO